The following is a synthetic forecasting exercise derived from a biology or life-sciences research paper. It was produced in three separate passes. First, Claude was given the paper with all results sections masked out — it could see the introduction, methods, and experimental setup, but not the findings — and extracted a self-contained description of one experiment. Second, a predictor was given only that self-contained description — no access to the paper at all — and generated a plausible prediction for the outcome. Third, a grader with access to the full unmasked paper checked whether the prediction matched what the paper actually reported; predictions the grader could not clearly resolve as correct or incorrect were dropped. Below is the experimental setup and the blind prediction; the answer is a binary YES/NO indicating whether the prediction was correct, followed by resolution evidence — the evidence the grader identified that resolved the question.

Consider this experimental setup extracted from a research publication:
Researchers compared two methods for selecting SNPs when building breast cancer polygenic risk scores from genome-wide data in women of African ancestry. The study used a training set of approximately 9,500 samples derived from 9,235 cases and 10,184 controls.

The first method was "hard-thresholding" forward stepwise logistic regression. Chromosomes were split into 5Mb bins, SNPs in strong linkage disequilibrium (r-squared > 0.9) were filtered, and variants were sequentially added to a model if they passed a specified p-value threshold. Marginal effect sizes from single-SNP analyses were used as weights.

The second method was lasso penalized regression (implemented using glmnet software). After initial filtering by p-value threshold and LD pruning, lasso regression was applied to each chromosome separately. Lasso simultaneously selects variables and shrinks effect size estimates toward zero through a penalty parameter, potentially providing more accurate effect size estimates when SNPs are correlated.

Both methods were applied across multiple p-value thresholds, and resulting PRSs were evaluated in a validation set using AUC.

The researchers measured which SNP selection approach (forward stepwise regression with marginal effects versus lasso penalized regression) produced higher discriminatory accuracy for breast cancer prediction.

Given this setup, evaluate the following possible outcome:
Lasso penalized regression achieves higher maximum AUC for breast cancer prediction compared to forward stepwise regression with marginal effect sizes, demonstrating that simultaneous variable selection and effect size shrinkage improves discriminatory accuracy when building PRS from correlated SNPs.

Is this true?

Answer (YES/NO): NO